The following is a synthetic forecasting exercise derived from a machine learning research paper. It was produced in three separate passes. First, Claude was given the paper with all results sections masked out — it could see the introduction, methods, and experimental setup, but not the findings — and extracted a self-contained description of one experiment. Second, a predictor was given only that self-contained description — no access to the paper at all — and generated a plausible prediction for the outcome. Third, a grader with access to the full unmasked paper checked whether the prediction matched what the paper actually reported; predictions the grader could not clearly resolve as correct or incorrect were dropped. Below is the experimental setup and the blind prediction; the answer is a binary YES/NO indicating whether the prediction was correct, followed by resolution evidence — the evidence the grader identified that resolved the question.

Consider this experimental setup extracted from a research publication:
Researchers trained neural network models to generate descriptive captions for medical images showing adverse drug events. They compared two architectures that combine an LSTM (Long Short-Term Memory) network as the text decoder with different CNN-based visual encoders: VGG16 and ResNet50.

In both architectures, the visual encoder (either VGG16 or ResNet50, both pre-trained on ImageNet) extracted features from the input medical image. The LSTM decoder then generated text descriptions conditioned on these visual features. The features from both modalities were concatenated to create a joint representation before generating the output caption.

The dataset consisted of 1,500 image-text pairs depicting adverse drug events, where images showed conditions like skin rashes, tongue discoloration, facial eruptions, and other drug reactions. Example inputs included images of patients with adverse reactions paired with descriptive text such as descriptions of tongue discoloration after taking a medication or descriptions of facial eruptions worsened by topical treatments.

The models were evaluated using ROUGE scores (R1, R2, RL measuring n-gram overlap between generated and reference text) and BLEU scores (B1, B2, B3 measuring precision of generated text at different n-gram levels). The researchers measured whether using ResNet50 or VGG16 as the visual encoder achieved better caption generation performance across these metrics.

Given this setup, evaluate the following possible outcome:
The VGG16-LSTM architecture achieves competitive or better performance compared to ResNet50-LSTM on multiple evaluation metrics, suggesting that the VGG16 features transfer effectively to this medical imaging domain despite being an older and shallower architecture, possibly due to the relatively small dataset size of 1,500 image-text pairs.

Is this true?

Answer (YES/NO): YES